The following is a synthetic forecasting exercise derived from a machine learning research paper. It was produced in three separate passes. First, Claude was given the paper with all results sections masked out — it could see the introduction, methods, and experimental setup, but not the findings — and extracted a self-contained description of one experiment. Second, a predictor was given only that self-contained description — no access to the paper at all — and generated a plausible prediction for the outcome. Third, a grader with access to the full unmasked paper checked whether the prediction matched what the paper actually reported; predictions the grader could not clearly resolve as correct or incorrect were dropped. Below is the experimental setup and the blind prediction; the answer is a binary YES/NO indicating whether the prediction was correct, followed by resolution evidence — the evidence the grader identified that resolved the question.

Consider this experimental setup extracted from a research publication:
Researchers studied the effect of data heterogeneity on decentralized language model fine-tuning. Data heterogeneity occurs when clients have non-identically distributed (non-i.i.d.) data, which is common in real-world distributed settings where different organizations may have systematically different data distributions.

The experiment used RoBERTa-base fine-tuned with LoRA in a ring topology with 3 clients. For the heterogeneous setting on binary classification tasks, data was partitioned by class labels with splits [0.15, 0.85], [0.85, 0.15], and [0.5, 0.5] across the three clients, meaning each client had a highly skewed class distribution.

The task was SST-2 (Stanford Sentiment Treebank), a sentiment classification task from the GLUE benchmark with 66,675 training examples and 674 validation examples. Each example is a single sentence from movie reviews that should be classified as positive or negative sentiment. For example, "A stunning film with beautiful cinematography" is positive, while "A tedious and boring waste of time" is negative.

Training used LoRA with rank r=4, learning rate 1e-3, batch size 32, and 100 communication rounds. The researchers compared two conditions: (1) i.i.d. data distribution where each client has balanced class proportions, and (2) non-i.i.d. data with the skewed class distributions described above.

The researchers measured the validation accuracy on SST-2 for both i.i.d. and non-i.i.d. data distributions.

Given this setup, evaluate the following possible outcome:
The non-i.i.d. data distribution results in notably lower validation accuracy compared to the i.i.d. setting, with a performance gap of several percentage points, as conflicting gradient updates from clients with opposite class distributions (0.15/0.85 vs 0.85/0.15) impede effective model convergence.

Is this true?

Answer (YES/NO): NO